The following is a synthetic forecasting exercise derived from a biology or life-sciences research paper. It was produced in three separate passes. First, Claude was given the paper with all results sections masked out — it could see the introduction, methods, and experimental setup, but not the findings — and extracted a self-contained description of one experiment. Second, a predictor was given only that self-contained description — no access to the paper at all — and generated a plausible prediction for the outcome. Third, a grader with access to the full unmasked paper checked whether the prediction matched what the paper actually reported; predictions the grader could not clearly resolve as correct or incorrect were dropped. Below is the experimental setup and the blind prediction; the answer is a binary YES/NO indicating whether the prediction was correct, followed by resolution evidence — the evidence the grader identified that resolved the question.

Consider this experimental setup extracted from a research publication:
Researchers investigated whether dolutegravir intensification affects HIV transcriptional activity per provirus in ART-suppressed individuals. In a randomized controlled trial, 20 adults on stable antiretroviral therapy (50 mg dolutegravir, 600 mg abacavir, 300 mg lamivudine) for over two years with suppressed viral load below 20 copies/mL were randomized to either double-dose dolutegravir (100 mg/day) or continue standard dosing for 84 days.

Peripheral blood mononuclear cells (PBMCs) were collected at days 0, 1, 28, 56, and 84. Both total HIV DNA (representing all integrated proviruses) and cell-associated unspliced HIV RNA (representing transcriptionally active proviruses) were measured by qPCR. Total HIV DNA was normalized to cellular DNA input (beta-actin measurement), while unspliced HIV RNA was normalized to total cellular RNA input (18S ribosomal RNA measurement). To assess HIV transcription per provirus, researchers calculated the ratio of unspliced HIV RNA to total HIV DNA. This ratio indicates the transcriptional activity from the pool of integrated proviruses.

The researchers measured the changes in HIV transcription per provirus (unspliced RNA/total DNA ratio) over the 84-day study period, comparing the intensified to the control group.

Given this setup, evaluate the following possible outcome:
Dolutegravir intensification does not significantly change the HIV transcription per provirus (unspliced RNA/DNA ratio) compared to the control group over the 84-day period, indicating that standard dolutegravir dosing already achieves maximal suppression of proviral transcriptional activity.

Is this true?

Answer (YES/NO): NO